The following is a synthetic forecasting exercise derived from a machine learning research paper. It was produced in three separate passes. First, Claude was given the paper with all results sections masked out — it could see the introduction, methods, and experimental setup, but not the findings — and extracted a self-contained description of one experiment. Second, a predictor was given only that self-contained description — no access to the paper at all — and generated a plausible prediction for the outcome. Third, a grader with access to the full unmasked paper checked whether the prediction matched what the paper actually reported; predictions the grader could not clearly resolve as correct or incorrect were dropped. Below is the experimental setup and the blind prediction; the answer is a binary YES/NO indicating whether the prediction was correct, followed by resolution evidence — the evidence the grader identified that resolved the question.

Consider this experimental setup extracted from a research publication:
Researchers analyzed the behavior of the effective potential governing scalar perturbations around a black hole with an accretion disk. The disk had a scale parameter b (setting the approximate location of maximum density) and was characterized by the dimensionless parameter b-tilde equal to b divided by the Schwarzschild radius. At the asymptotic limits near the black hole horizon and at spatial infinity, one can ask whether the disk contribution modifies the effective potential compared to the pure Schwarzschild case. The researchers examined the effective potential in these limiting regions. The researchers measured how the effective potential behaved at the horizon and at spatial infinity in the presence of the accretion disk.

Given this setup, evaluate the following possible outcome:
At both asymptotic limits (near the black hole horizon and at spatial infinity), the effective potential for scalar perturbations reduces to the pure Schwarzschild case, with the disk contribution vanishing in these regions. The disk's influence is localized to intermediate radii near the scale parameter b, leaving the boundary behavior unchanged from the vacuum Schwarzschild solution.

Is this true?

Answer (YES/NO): YES